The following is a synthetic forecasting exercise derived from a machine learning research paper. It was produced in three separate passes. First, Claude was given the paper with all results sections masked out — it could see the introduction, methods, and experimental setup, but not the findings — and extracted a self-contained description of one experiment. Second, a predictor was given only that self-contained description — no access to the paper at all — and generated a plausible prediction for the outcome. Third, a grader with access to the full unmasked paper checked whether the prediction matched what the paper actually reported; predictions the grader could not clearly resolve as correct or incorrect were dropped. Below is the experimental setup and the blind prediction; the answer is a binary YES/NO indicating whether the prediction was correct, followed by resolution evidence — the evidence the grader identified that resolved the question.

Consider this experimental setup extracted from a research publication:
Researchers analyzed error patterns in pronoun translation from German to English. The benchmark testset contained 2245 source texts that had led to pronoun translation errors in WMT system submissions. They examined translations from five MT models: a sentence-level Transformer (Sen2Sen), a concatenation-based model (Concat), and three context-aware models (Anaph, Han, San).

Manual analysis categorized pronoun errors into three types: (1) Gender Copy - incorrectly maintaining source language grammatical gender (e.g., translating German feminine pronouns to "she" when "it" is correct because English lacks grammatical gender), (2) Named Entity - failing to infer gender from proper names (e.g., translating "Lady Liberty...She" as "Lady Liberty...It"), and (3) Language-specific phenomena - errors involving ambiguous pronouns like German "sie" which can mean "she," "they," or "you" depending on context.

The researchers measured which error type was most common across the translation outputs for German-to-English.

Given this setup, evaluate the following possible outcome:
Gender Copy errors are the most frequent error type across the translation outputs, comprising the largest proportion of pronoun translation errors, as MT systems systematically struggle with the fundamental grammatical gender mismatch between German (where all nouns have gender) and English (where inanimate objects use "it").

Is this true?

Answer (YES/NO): YES